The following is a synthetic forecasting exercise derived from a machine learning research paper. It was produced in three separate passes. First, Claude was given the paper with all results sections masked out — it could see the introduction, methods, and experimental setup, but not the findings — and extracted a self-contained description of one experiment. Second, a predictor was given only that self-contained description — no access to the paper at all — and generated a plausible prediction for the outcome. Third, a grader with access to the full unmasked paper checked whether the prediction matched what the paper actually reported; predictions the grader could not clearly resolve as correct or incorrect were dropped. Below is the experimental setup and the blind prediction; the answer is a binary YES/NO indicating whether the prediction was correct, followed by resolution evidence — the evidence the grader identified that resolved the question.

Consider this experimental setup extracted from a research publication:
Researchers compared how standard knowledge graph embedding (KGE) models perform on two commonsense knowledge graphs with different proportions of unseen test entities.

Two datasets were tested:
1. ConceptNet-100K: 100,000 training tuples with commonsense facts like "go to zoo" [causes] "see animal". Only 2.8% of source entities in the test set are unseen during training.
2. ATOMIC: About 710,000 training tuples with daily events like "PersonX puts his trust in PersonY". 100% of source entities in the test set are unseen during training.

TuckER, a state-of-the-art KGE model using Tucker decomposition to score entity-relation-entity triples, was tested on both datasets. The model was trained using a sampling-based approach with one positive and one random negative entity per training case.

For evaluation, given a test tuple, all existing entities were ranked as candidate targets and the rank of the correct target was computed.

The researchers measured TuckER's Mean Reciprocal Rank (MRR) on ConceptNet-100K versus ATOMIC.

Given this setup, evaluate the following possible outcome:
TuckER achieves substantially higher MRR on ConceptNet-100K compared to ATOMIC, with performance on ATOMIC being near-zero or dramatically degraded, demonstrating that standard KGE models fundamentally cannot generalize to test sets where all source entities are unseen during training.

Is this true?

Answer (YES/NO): YES